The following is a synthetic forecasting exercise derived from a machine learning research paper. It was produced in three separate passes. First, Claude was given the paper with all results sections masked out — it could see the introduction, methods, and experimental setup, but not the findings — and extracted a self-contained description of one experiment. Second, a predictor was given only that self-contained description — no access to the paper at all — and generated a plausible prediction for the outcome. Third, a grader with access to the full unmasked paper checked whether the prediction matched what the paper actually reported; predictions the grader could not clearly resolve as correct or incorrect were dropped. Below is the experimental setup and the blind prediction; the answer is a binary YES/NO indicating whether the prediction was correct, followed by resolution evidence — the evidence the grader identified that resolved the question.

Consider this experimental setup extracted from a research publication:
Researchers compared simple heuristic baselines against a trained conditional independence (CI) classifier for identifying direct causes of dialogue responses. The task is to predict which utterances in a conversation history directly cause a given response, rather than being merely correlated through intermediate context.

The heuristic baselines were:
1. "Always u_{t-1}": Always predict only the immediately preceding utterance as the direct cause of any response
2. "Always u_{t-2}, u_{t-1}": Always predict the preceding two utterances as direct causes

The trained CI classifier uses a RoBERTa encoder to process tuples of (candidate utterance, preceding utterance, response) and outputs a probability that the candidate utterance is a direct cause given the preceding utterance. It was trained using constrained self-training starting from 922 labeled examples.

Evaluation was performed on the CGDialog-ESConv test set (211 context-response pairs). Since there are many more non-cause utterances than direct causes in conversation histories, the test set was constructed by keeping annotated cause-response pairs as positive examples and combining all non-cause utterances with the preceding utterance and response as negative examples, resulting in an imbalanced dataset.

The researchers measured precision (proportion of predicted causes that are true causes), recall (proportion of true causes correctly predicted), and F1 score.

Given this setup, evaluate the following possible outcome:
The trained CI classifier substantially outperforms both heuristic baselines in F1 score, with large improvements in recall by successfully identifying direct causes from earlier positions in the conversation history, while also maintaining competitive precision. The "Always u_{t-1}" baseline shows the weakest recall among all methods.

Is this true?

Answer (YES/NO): NO